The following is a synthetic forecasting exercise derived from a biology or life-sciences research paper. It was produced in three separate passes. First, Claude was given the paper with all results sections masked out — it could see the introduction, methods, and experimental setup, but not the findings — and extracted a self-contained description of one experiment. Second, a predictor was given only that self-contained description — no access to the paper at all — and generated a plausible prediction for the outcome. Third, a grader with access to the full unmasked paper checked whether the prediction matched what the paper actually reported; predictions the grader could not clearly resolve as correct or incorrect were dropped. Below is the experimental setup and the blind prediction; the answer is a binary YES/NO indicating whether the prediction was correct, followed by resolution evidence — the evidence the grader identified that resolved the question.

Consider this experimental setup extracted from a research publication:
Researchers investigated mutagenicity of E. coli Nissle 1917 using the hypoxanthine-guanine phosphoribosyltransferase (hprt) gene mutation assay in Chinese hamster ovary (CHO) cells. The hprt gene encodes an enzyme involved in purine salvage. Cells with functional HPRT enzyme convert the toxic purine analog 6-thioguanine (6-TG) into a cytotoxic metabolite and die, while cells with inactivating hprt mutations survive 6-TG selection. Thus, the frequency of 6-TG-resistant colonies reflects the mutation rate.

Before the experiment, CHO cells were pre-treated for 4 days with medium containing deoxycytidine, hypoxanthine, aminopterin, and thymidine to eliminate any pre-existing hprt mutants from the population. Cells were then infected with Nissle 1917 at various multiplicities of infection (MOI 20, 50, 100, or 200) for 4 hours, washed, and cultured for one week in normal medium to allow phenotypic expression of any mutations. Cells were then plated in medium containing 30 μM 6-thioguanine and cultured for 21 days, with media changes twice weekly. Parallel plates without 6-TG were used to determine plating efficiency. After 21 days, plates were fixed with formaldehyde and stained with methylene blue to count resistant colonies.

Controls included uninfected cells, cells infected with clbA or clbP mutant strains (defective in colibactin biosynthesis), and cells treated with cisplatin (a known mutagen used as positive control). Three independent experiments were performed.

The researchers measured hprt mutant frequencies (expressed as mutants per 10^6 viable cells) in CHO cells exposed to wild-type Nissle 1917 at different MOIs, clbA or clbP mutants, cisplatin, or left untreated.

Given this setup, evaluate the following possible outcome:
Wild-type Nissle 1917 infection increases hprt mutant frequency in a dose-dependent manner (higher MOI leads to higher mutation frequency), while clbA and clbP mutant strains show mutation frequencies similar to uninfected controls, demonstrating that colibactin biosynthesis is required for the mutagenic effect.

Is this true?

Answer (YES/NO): YES